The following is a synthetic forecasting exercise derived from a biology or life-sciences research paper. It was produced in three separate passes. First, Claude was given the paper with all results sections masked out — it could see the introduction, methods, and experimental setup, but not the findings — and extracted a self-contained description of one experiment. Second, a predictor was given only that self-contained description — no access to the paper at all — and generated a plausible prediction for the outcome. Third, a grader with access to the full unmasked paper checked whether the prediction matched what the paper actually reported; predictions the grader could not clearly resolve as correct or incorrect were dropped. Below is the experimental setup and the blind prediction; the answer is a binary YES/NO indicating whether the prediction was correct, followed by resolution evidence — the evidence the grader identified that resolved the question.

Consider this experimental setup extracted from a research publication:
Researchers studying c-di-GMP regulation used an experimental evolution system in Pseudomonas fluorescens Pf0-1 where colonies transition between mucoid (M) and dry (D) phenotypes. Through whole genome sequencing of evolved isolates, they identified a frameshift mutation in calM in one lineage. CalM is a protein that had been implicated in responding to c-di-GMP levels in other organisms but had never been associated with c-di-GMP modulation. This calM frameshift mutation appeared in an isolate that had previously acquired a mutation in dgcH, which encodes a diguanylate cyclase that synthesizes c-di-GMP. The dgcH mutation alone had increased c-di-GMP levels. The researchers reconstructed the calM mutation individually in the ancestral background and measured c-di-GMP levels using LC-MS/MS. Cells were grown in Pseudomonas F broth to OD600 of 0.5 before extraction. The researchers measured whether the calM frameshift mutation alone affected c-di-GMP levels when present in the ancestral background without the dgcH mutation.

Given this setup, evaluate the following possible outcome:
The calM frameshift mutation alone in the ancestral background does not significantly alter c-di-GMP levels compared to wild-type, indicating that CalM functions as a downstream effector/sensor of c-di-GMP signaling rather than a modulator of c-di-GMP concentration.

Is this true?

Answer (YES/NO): NO